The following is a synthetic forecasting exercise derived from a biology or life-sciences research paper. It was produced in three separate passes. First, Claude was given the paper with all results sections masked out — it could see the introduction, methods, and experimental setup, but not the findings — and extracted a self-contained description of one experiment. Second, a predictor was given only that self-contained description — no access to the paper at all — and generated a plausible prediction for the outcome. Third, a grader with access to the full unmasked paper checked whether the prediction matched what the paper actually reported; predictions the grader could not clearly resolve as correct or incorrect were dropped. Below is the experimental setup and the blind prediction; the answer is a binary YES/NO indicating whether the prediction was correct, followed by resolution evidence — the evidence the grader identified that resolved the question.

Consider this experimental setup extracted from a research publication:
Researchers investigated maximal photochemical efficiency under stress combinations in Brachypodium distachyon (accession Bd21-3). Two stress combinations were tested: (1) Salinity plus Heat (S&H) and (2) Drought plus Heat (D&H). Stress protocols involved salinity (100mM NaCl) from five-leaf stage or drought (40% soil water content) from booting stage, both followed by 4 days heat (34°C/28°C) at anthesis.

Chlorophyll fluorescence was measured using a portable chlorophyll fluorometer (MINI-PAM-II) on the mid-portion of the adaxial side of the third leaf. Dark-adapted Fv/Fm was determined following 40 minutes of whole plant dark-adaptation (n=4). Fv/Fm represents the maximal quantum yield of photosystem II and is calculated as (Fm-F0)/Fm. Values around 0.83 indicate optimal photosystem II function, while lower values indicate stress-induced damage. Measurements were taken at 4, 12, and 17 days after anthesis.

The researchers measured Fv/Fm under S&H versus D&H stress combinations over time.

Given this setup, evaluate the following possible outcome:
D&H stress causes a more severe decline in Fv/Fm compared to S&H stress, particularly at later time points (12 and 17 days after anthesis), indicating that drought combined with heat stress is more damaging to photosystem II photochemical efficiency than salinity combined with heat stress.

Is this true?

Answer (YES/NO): YES